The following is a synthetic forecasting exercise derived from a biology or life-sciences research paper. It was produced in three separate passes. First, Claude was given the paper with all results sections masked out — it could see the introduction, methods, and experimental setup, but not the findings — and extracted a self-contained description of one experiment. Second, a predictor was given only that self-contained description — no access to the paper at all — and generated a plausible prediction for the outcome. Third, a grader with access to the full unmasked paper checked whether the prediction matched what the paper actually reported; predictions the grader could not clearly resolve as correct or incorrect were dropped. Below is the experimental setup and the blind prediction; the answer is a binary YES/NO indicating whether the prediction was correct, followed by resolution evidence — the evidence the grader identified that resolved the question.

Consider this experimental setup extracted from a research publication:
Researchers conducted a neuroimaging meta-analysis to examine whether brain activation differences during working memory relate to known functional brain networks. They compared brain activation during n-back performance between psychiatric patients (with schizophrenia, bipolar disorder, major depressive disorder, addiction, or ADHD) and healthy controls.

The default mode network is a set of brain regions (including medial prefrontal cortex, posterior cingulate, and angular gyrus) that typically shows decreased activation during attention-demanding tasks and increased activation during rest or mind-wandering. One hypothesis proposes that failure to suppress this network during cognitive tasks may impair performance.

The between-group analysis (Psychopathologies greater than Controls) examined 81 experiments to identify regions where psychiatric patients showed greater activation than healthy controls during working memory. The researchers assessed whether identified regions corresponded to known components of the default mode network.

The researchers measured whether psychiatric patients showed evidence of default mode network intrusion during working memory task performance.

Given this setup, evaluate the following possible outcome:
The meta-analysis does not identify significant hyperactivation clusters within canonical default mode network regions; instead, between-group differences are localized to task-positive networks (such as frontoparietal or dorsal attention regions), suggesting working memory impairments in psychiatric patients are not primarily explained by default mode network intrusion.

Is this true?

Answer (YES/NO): NO